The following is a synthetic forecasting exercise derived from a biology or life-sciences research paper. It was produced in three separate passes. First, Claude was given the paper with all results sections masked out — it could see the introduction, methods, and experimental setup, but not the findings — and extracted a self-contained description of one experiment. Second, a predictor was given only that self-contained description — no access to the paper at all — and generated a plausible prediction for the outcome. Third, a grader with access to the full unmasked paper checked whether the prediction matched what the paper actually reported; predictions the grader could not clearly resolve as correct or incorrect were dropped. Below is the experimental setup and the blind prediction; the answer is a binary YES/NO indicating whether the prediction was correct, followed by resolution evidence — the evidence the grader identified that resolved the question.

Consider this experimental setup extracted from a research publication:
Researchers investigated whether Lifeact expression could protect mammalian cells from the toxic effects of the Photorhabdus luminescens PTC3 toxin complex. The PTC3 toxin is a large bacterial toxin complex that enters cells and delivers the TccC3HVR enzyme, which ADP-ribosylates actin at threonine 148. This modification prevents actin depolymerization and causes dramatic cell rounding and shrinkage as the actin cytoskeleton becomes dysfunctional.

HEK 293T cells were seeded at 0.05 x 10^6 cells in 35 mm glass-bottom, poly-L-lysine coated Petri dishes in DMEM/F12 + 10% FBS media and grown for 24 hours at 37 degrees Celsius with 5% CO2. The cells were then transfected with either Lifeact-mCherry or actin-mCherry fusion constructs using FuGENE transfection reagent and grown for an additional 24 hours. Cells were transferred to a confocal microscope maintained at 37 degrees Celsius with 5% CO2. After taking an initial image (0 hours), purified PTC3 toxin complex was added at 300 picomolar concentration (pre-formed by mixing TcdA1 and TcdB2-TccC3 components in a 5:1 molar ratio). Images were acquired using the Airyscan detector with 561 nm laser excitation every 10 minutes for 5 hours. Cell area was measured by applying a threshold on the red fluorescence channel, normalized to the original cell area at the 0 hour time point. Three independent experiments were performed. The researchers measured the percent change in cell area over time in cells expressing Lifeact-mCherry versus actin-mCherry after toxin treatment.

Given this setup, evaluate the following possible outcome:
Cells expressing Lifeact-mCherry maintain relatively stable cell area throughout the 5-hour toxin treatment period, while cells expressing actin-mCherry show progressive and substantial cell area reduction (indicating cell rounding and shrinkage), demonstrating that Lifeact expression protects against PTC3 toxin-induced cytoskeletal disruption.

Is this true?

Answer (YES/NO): YES